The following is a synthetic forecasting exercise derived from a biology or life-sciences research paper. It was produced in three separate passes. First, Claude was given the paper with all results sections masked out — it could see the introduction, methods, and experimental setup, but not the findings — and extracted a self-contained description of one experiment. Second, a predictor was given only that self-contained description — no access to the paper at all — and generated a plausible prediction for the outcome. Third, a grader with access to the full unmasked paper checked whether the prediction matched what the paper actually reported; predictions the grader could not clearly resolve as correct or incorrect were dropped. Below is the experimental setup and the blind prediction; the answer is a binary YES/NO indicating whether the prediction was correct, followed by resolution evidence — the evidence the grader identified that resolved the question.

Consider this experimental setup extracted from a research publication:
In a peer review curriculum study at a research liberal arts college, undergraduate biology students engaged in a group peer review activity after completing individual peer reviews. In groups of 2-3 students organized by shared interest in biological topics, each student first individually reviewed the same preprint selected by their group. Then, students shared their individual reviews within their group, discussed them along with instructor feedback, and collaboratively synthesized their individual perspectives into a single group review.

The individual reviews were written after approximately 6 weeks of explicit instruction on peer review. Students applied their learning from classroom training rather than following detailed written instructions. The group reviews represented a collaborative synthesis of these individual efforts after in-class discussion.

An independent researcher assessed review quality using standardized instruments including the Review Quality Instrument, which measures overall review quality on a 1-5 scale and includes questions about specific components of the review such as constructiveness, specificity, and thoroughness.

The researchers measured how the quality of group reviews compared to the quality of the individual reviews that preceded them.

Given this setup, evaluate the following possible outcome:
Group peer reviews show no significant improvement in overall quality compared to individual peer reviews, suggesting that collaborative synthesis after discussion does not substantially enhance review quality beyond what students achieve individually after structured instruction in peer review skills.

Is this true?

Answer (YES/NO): NO